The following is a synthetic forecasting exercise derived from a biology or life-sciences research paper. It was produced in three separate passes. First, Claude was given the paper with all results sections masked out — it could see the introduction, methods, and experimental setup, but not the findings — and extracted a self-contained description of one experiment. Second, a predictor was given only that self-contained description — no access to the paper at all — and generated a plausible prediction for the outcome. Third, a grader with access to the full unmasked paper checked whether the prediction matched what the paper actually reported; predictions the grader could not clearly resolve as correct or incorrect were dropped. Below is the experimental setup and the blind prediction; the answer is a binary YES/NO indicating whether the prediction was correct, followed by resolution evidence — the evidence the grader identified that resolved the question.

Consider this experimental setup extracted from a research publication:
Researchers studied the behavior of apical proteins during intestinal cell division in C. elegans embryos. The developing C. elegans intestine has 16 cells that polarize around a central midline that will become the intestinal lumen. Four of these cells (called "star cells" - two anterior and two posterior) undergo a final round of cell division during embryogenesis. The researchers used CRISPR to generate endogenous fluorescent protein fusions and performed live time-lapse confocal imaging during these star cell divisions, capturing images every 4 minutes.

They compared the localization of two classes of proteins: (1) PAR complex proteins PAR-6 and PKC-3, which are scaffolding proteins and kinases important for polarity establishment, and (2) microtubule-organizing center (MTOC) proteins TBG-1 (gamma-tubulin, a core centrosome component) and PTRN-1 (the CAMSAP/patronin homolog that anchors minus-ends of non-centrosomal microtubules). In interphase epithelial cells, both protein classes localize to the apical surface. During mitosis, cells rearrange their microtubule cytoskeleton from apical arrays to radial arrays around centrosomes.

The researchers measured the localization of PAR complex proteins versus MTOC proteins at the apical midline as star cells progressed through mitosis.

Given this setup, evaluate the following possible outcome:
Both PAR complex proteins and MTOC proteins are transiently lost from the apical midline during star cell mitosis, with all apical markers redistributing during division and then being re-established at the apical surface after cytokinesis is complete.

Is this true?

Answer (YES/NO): NO